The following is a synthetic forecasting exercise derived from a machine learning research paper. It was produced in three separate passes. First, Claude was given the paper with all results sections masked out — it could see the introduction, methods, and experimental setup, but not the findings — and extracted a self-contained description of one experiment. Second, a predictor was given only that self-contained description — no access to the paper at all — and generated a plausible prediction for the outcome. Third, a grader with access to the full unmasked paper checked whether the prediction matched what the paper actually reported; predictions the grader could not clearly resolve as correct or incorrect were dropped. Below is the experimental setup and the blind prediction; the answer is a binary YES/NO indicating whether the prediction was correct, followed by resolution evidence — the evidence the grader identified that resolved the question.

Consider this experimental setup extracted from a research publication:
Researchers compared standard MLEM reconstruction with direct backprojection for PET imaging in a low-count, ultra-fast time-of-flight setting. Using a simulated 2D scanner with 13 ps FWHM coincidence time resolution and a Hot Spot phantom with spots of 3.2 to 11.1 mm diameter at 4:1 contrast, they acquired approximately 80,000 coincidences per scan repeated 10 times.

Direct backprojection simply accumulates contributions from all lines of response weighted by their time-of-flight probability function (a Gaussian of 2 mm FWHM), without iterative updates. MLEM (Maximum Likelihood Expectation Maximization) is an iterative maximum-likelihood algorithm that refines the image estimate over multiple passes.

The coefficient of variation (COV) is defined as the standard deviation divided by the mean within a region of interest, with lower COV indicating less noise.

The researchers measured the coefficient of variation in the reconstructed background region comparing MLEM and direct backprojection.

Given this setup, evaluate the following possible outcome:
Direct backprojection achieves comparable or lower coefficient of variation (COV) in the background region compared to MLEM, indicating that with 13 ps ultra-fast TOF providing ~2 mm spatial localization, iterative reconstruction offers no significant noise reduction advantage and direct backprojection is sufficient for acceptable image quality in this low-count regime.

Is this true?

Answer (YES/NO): NO